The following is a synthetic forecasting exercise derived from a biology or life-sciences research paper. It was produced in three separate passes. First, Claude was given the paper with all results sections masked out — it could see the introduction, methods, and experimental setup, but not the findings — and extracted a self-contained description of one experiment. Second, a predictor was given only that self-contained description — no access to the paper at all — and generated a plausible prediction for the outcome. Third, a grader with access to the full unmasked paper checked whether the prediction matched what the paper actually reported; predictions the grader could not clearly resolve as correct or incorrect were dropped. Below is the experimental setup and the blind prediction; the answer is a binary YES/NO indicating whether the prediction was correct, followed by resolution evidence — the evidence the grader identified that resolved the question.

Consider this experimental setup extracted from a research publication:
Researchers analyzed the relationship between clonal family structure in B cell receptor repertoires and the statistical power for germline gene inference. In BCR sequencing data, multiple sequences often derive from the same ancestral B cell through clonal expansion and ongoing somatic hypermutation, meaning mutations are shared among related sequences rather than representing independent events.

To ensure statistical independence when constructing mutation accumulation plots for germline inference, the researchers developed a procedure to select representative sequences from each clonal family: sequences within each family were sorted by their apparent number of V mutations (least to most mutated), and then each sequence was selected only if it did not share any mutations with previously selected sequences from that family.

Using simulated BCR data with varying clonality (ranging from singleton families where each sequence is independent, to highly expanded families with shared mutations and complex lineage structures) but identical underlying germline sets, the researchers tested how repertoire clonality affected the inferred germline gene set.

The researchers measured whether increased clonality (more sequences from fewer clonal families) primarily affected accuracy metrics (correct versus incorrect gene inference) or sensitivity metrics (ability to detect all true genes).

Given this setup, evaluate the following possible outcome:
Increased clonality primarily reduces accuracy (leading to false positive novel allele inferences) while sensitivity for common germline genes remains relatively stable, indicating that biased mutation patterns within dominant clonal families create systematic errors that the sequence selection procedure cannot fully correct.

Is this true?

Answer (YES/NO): NO